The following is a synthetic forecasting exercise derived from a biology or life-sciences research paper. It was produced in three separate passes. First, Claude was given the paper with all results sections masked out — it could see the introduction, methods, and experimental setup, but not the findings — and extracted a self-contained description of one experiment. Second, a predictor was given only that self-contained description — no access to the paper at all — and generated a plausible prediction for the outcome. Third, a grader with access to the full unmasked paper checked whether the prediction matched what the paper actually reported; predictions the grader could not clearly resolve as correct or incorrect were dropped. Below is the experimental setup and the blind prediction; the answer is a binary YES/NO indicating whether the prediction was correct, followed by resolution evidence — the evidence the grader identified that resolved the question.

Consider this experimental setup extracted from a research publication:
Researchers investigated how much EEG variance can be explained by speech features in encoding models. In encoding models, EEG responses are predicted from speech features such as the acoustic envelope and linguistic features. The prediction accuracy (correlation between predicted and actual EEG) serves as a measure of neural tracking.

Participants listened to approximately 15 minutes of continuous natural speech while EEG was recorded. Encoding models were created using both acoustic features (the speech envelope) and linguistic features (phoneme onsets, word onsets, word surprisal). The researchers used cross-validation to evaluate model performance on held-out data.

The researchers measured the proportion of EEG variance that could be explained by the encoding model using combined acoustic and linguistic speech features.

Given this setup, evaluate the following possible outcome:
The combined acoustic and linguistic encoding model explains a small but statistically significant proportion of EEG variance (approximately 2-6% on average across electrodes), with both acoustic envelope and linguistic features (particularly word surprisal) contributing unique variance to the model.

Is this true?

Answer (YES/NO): NO